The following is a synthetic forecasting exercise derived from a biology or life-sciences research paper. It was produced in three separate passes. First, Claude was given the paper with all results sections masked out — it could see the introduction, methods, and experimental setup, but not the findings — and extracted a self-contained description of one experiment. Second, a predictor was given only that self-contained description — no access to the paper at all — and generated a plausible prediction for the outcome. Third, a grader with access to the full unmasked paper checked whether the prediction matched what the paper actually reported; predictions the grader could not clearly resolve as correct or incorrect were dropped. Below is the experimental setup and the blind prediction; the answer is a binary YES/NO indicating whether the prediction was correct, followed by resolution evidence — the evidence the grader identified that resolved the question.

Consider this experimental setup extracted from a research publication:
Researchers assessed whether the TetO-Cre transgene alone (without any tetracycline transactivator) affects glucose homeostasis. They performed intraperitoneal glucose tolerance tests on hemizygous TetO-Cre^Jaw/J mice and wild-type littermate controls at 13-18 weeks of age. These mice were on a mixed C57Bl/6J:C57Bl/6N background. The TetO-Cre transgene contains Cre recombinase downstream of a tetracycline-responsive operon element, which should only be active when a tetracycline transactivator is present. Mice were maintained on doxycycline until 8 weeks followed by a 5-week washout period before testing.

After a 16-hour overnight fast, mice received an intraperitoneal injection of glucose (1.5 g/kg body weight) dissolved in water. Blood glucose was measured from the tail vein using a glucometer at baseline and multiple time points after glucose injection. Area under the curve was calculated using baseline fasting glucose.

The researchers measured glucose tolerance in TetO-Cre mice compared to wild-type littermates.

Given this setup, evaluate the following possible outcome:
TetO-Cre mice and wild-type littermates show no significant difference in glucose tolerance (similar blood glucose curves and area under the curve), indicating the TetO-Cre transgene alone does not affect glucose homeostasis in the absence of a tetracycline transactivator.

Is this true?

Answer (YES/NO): YES